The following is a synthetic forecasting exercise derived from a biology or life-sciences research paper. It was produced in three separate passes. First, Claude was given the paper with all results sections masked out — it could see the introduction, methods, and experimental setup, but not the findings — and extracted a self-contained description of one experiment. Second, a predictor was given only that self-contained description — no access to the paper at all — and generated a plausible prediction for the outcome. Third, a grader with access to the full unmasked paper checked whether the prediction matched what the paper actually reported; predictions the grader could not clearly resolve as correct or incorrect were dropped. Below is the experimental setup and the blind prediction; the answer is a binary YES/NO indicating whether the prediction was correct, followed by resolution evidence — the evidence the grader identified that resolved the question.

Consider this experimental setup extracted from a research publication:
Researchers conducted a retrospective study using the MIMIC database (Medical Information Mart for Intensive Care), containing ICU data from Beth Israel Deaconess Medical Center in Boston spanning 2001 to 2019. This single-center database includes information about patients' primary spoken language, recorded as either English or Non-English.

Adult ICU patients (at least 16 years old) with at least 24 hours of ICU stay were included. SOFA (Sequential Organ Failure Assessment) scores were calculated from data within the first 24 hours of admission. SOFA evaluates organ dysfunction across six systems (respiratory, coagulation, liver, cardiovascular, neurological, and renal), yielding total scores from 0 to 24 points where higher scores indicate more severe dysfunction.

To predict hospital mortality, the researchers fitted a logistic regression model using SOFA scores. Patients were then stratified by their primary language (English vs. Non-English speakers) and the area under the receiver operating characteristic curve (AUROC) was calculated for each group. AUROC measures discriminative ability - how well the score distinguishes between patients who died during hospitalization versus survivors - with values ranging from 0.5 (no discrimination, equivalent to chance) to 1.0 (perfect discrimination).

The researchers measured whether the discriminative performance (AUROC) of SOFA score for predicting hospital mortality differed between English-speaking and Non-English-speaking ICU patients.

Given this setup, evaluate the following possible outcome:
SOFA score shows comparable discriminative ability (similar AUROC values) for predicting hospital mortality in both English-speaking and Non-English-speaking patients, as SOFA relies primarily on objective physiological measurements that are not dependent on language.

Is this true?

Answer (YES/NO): NO